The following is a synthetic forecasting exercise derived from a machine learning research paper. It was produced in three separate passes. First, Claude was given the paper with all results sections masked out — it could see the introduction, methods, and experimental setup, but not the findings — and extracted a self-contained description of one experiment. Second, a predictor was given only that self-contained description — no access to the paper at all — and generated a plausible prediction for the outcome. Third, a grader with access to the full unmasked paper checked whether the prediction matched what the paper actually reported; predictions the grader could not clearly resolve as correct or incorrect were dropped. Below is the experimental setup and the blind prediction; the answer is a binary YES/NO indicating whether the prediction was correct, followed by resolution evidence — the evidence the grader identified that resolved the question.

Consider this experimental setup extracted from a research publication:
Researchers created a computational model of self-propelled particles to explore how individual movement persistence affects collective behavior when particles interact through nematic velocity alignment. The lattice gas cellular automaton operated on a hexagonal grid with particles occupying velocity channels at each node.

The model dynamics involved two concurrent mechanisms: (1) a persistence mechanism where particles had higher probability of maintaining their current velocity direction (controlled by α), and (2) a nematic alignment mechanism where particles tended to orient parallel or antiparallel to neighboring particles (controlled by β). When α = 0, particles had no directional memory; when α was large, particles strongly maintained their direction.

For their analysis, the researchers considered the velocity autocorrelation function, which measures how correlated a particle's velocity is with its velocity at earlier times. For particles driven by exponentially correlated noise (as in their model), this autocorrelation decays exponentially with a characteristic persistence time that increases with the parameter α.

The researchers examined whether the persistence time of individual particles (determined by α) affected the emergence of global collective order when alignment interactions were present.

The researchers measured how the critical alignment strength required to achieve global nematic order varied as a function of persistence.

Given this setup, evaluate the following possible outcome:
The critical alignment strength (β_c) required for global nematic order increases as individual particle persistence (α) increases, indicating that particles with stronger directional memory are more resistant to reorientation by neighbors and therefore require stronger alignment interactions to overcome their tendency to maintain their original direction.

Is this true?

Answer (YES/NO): NO